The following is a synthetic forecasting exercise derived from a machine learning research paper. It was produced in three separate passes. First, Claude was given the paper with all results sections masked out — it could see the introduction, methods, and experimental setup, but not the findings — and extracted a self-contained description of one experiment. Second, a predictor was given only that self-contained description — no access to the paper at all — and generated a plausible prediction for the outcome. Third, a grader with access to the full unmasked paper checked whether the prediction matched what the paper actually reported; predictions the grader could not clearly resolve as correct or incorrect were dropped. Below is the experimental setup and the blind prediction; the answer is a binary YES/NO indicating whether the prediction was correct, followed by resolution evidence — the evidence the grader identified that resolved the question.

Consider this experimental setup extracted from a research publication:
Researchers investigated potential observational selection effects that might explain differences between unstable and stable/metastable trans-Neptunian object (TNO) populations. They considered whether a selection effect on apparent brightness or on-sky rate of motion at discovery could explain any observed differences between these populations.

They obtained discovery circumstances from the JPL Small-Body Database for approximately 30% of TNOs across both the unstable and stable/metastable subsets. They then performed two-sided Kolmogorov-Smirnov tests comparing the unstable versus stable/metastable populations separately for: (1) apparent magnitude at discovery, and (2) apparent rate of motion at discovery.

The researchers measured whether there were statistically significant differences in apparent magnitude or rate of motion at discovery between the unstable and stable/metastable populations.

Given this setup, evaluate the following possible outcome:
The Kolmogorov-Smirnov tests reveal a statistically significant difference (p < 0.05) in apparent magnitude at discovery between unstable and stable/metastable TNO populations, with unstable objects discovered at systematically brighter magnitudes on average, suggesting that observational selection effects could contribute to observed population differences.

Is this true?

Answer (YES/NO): NO